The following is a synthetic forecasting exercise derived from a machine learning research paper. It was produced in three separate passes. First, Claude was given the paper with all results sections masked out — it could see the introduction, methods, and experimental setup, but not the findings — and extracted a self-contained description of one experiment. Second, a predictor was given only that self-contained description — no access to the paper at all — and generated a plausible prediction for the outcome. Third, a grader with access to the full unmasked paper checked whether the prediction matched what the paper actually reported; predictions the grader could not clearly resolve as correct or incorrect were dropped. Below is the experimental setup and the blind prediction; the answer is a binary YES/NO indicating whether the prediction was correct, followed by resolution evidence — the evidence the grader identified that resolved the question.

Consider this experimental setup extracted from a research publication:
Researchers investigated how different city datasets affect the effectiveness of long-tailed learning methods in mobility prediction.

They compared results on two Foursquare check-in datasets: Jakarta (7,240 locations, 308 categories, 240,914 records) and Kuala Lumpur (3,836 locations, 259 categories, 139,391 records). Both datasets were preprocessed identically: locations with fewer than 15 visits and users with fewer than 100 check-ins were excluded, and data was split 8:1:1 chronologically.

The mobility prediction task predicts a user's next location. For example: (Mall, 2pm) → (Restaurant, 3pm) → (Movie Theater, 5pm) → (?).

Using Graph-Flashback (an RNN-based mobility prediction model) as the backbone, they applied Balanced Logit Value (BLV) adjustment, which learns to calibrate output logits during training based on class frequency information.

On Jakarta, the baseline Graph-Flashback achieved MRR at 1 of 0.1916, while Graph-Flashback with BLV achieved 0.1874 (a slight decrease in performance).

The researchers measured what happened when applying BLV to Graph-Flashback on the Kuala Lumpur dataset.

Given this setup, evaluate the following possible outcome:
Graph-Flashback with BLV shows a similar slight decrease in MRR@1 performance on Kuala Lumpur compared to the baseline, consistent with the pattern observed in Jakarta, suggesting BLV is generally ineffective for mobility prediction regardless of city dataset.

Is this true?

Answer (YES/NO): NO